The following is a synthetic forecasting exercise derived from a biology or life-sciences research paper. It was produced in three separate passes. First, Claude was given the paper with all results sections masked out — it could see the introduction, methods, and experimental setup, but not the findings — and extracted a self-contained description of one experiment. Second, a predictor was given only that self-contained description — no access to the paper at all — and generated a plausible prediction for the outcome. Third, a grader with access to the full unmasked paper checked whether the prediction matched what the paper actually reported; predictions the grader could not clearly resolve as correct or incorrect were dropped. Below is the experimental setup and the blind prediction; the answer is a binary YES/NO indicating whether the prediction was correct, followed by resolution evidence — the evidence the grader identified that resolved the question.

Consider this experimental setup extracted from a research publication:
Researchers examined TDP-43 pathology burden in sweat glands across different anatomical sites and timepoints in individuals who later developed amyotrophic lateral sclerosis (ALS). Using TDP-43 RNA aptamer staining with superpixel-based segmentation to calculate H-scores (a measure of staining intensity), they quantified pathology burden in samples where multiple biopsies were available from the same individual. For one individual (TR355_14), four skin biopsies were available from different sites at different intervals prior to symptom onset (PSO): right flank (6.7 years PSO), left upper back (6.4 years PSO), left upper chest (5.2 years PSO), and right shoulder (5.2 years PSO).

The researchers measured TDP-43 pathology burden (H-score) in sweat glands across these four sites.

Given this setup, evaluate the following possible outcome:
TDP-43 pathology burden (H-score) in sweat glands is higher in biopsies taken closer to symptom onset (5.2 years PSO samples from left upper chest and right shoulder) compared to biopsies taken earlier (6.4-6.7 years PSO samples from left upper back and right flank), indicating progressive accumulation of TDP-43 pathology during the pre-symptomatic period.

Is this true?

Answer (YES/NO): NO